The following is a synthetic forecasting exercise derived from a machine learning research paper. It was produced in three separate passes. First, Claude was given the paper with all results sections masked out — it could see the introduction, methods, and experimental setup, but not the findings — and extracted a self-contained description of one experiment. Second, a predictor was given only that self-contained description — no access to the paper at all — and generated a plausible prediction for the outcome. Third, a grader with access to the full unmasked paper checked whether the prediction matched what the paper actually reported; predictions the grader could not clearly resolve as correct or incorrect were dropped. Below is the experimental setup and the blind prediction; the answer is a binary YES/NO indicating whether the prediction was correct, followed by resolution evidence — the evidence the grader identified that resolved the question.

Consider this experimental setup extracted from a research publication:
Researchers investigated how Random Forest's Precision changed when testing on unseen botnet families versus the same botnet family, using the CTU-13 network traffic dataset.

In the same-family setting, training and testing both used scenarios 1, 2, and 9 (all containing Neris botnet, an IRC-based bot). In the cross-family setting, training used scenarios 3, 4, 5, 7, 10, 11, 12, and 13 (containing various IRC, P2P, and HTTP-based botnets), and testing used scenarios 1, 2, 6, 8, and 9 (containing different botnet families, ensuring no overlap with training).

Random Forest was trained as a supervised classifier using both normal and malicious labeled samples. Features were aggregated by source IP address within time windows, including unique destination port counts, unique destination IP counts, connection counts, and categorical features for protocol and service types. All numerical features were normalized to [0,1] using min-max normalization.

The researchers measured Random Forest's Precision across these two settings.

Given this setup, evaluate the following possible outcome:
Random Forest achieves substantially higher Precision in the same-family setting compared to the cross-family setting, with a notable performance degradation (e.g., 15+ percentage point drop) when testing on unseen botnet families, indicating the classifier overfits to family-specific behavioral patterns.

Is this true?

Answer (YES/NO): NO